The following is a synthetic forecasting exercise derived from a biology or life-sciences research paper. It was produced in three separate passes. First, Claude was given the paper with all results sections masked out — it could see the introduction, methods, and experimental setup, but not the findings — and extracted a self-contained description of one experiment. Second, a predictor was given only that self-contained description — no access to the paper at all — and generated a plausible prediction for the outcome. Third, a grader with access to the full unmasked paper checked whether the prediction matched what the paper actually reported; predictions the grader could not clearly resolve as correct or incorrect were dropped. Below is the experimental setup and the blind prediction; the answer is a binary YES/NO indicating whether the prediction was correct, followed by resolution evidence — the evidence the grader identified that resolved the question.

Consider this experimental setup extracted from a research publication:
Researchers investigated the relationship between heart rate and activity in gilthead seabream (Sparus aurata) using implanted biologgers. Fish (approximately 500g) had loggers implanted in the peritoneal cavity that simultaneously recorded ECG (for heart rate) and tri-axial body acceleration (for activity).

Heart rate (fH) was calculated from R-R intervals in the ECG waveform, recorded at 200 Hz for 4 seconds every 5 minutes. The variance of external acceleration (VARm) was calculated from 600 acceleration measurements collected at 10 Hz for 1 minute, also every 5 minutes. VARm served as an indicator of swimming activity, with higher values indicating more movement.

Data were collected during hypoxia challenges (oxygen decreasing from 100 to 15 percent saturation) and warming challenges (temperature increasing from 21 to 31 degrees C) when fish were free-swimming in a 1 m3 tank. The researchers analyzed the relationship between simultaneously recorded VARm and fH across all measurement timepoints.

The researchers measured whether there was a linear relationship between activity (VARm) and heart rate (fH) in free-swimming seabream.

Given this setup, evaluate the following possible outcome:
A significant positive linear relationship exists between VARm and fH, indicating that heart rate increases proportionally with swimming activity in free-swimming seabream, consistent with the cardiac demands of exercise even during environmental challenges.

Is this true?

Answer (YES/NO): NO